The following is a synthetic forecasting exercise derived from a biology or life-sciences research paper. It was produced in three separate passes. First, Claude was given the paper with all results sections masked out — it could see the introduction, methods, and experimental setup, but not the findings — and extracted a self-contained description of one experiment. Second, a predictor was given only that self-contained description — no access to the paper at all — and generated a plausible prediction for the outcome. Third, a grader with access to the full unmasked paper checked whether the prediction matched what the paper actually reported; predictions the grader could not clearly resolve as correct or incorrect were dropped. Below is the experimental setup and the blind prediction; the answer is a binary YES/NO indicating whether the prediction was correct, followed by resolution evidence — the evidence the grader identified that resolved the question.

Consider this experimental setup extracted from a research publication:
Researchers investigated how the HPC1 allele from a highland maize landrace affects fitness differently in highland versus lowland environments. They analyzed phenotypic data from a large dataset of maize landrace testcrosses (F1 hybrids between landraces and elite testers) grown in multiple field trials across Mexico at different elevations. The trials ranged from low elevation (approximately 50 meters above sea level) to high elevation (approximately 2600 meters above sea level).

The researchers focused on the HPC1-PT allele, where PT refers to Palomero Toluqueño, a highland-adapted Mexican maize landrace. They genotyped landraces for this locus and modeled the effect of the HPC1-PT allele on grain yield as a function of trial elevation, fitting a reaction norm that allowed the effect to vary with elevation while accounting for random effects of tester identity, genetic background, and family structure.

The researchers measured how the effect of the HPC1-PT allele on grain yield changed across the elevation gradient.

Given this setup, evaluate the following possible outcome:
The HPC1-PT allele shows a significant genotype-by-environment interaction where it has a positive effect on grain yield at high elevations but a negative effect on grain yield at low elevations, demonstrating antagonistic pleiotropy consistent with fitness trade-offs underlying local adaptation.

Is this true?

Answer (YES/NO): NO